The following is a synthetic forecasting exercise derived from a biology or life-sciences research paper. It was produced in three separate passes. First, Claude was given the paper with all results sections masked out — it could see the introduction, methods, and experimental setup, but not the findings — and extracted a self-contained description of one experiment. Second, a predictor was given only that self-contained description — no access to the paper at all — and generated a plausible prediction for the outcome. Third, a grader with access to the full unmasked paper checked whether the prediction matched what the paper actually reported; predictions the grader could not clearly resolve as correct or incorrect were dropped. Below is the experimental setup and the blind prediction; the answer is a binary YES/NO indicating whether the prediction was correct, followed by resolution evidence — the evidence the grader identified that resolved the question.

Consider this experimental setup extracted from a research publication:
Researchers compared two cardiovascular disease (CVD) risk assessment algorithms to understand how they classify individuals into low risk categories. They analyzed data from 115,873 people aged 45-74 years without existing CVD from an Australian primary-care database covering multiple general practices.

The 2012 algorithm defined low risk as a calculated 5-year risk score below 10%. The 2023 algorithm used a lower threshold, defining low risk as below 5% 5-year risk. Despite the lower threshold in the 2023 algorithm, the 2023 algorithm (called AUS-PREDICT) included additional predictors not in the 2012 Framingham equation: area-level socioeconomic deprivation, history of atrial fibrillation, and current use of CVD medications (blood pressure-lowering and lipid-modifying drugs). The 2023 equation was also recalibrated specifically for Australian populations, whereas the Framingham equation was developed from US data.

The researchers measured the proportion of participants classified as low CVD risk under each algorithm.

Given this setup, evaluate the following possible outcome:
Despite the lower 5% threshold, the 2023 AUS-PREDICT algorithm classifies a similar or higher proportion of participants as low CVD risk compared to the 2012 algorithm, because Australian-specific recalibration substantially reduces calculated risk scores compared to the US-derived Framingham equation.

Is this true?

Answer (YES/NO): YES